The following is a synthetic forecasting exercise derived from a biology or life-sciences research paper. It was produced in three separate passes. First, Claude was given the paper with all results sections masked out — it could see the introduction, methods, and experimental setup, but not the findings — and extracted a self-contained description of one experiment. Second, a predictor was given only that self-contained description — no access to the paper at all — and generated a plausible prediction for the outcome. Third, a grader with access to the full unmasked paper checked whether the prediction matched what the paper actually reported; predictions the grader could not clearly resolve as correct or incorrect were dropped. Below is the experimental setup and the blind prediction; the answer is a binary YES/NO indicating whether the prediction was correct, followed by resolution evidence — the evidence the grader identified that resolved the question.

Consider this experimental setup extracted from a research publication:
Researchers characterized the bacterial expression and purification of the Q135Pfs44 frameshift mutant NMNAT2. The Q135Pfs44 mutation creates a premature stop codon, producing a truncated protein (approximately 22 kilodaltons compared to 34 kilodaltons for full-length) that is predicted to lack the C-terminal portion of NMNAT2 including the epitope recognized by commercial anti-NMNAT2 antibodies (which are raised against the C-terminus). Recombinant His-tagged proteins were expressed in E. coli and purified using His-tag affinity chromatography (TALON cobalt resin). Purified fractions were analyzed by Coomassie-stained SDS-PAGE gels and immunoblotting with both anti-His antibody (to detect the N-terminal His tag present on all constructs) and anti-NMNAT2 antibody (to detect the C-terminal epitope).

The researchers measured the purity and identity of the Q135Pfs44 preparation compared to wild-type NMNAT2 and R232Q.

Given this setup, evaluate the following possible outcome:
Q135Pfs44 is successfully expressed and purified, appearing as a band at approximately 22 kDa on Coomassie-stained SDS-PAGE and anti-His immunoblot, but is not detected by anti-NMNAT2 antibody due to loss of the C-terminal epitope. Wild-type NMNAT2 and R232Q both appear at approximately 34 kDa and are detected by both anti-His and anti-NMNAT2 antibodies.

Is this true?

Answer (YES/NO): NO